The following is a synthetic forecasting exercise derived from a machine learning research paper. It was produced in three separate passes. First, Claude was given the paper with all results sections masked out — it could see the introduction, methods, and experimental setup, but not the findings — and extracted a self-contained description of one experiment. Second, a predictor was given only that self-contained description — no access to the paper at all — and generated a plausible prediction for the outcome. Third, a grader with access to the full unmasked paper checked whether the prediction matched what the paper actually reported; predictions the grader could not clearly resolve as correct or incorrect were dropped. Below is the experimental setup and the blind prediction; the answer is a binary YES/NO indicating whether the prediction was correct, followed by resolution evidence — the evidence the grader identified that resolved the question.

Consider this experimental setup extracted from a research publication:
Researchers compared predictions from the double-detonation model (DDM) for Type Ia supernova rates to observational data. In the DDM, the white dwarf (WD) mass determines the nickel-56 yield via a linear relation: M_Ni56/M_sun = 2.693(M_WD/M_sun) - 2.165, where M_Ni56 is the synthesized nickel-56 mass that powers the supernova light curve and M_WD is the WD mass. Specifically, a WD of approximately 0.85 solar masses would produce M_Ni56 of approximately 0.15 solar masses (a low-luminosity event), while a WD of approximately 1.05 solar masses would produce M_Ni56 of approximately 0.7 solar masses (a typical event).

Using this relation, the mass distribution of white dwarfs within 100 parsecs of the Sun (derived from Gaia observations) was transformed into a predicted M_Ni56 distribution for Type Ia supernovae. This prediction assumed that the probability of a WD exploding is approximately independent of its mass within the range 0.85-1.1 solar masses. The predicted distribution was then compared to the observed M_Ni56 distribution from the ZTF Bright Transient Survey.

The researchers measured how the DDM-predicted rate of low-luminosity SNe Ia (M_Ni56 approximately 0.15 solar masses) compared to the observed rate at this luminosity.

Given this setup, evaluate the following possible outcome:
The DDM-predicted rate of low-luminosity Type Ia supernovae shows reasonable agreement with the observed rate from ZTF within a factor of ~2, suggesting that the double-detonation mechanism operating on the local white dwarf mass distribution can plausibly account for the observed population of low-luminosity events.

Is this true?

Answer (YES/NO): NO